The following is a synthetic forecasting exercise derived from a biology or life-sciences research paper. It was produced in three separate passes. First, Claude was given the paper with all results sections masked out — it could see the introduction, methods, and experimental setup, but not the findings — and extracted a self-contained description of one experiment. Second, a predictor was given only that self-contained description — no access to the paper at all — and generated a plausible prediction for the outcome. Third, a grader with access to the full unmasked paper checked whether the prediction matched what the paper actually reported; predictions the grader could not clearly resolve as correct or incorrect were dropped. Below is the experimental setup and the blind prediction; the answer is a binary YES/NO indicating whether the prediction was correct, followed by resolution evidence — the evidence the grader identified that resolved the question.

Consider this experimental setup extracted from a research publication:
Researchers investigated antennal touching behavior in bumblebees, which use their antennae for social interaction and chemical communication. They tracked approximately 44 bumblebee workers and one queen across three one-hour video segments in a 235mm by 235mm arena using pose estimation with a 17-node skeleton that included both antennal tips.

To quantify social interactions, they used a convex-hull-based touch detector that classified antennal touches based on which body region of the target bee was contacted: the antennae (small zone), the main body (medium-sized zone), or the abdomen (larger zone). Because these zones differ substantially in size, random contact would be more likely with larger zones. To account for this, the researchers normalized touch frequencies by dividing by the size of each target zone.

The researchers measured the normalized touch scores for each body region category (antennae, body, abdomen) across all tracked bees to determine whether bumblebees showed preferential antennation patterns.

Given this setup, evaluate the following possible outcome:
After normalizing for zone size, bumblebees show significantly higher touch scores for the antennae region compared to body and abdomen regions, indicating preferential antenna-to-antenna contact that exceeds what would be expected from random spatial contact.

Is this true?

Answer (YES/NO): YES